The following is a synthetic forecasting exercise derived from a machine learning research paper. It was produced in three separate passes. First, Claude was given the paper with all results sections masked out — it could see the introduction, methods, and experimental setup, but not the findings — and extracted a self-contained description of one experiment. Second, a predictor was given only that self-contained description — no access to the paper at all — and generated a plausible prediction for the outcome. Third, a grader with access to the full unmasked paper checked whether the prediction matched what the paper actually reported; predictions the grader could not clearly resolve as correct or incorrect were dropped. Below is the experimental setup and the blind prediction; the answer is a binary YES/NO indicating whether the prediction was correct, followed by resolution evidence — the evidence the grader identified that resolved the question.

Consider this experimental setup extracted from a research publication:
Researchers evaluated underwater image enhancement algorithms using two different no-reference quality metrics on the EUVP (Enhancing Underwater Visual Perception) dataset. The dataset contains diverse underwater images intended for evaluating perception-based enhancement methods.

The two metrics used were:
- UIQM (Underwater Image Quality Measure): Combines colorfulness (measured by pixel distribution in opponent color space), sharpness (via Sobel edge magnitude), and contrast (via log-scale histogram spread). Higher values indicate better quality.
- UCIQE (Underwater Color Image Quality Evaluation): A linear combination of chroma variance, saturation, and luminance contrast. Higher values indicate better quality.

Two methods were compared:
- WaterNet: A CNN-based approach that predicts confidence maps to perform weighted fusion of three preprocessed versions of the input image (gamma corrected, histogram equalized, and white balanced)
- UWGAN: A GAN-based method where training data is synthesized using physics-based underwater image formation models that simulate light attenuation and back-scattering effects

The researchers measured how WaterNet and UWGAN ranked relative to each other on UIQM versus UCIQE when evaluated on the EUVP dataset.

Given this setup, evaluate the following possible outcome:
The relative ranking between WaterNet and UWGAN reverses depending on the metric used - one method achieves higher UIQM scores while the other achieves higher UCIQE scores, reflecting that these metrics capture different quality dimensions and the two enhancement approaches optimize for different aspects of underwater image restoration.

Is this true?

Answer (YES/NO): YES